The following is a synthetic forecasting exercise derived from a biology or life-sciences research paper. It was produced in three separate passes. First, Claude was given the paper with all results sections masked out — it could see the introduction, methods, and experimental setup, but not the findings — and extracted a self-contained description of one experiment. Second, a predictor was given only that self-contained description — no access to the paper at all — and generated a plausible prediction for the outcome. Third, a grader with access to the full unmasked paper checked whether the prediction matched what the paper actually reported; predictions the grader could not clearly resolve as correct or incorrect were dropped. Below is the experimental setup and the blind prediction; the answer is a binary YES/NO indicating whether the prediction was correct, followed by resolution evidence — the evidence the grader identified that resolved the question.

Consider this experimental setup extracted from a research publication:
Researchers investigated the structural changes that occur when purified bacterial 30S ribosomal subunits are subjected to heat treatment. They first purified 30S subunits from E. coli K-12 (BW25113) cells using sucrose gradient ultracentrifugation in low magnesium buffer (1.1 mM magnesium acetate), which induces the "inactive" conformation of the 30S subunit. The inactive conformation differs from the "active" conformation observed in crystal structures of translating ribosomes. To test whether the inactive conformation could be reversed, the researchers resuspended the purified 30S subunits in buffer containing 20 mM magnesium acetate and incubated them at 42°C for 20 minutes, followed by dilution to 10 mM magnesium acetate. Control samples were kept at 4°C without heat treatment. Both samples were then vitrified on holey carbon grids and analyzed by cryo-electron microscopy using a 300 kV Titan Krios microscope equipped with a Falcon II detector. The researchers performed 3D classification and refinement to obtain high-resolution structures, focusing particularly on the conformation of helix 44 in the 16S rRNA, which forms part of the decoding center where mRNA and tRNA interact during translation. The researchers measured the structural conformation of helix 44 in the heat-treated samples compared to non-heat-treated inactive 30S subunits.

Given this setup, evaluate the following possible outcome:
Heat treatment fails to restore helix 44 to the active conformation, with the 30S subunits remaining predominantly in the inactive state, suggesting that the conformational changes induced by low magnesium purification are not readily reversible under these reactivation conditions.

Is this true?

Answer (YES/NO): NO